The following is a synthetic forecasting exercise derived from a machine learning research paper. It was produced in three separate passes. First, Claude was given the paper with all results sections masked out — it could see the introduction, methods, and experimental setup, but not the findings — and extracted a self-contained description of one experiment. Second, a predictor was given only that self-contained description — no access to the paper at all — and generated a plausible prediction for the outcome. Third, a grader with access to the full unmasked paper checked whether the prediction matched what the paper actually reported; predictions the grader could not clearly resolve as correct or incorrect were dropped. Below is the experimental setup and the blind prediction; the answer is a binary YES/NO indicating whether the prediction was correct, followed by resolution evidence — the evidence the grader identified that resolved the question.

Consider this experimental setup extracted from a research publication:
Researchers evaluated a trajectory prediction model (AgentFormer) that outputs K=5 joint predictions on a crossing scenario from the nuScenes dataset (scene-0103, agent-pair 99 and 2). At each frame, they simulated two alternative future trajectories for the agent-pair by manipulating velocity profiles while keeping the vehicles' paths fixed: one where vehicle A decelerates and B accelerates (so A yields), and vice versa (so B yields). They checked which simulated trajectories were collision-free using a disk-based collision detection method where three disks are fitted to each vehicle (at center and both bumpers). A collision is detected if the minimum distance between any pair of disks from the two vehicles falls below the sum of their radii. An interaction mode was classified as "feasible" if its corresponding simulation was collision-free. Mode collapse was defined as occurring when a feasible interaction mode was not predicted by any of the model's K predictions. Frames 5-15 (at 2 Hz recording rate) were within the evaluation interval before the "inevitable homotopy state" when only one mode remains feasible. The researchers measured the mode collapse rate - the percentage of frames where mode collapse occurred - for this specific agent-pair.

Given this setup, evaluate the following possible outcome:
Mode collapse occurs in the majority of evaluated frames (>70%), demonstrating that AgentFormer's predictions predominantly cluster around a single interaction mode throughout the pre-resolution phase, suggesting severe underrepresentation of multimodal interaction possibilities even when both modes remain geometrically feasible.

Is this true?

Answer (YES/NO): YES